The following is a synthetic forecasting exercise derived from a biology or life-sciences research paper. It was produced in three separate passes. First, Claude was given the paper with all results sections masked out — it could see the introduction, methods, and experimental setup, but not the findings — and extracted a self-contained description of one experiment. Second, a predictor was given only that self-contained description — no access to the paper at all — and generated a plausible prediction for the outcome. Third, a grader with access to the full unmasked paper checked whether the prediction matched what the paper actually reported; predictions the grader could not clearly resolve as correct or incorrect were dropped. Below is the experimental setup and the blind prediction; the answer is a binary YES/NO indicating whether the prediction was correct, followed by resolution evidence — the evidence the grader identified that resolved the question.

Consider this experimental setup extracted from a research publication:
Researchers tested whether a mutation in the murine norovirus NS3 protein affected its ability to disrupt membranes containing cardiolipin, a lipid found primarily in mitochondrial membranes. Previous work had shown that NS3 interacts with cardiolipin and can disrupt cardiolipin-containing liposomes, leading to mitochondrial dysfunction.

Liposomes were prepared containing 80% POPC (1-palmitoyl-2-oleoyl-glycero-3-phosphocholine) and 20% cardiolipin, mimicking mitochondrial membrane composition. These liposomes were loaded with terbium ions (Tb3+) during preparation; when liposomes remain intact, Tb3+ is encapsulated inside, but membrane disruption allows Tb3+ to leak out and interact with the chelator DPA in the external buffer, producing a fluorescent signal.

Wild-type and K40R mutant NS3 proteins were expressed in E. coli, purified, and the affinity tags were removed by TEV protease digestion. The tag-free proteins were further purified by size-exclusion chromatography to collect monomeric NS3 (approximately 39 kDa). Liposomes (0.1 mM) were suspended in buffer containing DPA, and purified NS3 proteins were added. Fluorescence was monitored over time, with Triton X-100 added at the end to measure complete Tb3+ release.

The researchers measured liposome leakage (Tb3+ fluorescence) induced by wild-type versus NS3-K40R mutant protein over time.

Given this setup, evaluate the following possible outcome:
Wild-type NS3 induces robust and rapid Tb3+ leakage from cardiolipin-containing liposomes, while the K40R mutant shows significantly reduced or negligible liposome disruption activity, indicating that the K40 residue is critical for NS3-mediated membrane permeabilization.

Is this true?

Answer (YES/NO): NO